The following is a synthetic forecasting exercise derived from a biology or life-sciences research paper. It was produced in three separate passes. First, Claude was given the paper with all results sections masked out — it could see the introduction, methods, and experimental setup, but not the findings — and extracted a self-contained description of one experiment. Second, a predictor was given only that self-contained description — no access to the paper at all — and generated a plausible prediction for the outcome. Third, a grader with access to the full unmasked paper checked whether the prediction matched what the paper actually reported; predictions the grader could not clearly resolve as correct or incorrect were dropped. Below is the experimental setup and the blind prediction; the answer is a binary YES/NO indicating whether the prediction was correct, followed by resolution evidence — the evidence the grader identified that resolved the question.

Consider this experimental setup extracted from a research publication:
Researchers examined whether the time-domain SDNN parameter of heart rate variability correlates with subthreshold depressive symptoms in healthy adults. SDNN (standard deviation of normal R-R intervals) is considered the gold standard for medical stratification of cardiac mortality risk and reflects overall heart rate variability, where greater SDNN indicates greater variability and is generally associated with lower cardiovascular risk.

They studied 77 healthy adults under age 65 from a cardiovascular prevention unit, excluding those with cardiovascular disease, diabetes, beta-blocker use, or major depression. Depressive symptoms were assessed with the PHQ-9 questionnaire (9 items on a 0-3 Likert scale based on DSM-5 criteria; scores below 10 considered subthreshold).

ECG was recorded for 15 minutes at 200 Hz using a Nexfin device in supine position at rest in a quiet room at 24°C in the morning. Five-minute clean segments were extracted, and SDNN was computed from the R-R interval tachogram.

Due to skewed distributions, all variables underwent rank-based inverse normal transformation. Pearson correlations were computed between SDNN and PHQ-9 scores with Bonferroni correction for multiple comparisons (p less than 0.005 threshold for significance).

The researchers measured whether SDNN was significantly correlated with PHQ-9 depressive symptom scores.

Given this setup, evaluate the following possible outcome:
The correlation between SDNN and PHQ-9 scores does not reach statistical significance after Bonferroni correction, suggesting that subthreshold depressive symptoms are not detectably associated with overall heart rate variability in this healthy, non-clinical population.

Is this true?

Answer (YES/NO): YES